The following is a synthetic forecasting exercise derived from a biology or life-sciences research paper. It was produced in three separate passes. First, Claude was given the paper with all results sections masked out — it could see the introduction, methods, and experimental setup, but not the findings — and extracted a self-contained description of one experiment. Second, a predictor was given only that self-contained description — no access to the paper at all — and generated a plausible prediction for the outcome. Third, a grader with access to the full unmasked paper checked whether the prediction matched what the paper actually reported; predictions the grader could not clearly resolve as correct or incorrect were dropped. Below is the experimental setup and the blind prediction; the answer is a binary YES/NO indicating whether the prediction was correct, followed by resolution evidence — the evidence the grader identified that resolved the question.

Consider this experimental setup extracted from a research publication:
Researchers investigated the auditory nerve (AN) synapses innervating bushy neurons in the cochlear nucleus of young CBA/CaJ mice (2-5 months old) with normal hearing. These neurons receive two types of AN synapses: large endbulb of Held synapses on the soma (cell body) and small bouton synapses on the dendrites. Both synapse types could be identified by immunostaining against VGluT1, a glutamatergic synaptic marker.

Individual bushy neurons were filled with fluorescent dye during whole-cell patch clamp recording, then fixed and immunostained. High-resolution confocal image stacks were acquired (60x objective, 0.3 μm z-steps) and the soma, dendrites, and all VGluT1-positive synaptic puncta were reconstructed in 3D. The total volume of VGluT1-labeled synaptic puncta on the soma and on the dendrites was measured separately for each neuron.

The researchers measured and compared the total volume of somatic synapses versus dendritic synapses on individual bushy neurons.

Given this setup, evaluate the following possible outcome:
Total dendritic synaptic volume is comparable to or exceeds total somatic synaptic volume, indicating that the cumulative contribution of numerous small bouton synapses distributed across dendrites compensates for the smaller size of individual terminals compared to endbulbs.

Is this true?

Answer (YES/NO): NO